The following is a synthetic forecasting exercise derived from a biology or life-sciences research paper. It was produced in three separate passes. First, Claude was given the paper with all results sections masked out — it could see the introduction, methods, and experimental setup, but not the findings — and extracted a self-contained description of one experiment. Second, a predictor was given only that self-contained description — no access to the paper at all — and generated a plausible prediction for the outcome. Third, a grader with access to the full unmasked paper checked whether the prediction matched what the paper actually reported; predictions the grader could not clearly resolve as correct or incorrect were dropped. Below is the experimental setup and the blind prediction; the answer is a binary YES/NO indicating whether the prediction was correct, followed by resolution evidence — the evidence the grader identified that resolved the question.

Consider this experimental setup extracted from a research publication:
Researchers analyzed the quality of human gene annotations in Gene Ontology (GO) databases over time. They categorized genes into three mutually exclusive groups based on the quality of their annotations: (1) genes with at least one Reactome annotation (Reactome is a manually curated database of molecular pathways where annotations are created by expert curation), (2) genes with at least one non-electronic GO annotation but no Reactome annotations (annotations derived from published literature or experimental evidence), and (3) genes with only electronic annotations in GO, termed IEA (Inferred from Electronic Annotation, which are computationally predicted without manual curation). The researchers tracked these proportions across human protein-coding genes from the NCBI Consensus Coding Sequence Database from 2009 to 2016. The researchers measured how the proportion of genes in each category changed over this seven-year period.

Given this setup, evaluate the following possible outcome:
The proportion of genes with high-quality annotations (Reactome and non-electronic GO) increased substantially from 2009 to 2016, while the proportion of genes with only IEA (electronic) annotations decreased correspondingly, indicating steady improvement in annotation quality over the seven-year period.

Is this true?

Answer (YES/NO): YES